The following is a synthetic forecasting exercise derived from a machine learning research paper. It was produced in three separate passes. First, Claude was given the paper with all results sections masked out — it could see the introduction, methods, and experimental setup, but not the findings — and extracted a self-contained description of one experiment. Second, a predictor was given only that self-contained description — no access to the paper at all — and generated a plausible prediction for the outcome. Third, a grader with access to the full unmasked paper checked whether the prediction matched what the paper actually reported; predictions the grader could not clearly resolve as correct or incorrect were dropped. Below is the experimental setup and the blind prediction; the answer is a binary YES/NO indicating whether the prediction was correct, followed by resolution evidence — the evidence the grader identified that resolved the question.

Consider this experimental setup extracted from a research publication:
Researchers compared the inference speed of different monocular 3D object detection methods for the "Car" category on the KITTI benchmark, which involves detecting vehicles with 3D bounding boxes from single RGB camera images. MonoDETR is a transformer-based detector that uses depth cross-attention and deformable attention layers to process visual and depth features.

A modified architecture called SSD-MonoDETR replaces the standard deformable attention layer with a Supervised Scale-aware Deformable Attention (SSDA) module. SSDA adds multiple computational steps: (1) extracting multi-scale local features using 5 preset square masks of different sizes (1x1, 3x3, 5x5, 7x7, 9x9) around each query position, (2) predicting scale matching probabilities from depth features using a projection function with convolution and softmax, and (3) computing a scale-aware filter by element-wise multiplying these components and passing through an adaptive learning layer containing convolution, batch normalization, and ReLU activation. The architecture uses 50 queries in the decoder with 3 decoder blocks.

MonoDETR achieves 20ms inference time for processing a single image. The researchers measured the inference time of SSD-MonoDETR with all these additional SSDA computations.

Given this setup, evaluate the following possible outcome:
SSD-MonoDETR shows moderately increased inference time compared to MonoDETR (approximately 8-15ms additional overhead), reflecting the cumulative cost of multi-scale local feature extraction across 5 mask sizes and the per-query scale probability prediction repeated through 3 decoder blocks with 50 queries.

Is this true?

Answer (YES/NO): NO